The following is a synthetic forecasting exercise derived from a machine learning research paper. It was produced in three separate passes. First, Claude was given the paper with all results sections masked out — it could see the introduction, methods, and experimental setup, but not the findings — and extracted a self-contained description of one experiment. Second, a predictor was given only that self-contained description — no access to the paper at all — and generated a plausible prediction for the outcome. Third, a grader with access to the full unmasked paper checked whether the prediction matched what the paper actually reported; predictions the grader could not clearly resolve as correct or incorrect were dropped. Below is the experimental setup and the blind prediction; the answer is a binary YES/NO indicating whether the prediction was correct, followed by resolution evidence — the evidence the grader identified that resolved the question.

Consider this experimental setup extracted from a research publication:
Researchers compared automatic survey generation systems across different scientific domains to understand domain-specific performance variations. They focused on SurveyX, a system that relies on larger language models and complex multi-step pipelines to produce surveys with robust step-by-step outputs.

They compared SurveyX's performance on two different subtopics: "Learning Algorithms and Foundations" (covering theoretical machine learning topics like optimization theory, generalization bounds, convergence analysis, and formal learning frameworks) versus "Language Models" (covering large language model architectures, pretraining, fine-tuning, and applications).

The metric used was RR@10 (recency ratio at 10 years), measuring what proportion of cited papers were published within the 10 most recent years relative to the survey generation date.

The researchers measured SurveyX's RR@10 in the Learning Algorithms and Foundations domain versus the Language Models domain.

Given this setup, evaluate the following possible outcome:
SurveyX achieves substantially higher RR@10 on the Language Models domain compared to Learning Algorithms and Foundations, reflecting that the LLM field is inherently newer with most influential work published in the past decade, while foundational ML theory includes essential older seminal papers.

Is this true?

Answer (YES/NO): YES